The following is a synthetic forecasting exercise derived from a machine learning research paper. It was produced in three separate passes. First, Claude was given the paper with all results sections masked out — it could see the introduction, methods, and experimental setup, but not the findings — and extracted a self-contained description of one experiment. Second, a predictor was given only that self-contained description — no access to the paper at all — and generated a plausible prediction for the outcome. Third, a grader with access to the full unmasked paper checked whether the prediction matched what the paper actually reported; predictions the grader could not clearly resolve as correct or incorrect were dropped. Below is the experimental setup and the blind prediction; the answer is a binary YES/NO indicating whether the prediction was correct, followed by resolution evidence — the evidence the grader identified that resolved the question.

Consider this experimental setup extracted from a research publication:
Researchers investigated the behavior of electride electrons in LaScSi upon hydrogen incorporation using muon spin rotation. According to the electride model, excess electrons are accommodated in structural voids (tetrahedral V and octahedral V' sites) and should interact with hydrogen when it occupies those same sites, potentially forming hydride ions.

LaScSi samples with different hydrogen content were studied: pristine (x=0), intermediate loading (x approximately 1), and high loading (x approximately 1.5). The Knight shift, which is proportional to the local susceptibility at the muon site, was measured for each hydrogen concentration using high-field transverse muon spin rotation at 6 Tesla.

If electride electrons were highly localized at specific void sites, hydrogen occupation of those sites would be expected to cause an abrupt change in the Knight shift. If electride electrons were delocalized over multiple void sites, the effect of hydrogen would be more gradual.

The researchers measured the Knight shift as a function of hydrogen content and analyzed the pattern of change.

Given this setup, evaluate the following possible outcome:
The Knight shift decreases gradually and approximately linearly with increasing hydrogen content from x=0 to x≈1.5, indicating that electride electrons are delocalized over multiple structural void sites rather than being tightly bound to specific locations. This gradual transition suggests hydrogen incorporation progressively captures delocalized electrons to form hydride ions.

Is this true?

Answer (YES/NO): YES